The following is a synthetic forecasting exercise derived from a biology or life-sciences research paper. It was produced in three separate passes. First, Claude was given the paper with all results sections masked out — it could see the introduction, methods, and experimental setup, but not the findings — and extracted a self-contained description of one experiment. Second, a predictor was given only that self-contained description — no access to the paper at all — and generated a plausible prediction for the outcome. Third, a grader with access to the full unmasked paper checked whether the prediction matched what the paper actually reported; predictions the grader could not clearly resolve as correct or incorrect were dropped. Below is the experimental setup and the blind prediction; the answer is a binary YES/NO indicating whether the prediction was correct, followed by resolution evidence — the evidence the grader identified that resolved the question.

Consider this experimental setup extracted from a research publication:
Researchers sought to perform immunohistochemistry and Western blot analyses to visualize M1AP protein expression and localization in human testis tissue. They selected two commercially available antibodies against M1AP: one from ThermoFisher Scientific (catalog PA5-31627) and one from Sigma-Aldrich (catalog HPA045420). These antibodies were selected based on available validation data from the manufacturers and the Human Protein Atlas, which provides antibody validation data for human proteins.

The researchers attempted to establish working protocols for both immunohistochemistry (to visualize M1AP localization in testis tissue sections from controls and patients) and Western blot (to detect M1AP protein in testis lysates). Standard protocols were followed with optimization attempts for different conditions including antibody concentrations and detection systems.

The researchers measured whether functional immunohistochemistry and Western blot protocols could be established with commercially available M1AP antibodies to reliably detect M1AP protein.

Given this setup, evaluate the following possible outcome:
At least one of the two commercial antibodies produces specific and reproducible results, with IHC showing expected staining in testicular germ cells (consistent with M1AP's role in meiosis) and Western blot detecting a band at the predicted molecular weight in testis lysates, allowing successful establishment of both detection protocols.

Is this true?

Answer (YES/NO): NO